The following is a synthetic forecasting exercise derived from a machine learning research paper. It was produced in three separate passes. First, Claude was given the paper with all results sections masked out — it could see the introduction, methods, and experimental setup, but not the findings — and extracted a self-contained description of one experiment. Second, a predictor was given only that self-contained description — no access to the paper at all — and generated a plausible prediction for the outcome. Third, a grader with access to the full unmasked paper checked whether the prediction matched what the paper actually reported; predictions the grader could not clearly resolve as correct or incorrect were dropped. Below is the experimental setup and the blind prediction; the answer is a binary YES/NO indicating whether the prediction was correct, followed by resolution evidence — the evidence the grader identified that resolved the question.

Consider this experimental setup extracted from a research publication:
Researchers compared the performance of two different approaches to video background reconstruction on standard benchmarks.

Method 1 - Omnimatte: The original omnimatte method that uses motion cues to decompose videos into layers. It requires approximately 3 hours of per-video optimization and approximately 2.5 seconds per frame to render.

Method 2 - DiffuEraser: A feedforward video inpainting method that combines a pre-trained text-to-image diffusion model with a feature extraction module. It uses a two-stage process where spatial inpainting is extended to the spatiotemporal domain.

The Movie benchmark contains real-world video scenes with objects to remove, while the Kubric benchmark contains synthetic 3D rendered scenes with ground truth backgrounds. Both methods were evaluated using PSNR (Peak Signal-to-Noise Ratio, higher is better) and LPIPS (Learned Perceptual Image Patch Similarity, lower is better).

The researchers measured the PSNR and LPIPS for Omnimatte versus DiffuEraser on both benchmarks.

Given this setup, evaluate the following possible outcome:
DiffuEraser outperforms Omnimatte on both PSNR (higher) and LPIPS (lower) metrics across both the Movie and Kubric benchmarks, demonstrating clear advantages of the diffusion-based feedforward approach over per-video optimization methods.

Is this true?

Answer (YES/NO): YES